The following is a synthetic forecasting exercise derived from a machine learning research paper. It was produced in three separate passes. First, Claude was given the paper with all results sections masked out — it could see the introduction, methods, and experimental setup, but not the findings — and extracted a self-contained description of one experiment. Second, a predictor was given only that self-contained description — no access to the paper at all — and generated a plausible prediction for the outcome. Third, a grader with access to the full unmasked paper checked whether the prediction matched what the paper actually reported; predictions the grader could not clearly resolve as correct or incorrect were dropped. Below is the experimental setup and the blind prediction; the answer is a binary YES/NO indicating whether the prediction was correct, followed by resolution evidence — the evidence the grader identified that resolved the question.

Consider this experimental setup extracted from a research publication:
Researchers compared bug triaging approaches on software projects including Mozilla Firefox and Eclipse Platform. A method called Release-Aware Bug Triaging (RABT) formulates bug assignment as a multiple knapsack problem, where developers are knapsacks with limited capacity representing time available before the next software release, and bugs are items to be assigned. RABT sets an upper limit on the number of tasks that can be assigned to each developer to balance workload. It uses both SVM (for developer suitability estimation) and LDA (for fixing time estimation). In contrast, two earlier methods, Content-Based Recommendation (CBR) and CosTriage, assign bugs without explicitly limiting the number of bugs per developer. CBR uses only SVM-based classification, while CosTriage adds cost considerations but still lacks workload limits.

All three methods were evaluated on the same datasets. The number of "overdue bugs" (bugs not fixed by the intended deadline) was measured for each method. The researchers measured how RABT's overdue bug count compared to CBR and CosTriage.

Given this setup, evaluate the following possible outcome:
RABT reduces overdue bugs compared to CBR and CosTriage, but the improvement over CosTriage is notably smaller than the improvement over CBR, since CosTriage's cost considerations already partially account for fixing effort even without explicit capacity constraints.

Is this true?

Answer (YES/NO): NO